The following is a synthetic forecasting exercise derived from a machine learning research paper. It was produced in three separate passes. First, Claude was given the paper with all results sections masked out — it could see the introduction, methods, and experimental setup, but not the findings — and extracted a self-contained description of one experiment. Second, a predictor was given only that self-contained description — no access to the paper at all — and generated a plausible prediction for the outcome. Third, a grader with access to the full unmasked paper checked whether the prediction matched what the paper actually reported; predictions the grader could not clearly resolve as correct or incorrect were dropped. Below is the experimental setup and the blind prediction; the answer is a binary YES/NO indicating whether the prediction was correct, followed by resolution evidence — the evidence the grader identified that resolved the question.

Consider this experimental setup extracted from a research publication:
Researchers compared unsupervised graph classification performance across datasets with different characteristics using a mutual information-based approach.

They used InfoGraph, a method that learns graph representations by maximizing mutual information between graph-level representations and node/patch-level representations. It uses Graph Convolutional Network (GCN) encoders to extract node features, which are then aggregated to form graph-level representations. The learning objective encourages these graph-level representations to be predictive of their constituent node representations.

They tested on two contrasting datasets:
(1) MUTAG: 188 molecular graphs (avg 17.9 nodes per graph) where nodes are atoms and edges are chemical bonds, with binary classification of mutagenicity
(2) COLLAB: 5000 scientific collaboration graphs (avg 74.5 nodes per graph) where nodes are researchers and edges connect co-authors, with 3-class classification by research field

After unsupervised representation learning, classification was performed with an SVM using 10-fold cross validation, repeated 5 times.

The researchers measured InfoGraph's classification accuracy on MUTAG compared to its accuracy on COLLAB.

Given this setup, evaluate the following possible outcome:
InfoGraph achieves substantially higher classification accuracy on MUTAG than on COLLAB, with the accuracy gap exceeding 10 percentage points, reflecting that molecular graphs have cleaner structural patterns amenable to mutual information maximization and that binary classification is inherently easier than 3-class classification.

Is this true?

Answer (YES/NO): YES